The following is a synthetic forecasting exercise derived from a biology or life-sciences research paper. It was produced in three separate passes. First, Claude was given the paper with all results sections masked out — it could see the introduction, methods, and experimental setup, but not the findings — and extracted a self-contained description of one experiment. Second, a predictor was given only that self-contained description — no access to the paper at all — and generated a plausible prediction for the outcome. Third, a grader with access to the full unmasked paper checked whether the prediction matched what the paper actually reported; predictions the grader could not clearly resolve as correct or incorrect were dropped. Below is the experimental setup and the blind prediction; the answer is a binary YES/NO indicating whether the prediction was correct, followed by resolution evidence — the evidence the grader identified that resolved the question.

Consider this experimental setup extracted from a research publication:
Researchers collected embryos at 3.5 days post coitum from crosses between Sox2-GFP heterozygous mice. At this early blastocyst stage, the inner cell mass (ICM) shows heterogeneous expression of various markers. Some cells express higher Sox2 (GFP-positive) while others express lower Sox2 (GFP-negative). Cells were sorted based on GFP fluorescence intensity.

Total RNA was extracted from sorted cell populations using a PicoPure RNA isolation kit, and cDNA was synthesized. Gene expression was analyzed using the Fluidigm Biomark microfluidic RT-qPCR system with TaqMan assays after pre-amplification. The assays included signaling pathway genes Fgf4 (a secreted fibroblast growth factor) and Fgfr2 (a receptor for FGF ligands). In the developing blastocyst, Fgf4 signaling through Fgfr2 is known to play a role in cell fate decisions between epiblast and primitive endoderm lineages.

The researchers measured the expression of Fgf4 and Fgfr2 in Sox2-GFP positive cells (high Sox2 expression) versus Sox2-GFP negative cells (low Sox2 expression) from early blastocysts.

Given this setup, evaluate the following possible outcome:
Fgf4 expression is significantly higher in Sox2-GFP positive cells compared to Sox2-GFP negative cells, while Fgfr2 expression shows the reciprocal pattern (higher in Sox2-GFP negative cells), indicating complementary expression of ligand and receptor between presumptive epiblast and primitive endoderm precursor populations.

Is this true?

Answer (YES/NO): YES